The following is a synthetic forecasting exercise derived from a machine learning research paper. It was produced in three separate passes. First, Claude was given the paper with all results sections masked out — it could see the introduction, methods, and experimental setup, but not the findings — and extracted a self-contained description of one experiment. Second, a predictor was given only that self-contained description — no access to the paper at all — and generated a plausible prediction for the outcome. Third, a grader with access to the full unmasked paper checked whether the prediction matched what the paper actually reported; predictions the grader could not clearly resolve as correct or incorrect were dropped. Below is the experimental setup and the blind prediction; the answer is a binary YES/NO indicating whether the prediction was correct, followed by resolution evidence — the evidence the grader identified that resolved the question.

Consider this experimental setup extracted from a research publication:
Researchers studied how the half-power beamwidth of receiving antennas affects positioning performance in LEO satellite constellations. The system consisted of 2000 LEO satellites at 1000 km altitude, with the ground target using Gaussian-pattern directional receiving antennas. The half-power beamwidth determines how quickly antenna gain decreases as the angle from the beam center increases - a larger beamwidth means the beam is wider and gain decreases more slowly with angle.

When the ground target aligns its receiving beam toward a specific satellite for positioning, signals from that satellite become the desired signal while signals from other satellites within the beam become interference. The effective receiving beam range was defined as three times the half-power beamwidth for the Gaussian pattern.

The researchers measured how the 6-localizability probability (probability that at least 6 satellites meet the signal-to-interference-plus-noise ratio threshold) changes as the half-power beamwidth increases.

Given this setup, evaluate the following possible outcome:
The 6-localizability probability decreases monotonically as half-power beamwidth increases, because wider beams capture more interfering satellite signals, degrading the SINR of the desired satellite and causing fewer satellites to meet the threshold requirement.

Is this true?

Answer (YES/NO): YES